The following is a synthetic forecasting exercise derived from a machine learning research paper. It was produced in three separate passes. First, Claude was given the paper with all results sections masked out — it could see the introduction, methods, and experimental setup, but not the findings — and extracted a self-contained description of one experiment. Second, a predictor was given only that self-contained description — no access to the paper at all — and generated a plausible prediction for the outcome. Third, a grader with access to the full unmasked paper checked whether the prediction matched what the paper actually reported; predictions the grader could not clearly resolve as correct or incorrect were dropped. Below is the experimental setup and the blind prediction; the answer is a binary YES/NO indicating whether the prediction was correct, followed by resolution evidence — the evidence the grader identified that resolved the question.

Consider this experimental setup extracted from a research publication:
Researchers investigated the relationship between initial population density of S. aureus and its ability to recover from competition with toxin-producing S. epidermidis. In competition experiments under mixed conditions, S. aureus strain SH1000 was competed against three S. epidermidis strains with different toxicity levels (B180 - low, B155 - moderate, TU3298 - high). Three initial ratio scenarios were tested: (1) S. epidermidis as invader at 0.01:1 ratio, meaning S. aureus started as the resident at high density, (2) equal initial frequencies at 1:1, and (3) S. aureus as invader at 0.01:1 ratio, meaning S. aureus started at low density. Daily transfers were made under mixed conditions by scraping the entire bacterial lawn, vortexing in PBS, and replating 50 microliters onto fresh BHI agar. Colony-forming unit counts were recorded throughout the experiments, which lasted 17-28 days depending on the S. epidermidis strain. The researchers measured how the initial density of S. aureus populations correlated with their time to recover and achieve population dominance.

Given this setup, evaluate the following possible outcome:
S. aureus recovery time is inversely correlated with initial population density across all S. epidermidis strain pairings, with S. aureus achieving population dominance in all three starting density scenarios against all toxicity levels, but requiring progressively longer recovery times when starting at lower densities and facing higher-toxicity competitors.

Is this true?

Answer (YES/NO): NO